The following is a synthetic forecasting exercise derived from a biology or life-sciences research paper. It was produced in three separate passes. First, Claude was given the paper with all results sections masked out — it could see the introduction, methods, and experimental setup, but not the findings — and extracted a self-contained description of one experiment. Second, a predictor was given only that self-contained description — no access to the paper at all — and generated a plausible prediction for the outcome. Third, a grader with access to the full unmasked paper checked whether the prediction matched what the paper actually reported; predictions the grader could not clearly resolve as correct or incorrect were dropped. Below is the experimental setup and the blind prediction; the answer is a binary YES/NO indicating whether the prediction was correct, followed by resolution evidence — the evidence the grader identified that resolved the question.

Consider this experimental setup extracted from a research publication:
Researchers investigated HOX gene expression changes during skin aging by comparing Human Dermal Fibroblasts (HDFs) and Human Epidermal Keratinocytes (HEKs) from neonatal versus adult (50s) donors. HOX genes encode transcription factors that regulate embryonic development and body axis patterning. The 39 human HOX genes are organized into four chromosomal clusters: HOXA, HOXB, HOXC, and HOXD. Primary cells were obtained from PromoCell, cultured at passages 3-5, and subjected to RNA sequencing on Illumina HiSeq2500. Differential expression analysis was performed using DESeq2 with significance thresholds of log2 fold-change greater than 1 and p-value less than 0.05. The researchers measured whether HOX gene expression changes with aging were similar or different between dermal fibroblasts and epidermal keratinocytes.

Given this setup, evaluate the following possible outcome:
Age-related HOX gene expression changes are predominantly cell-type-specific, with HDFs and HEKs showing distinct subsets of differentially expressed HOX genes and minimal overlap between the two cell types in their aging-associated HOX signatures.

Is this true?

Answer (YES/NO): NO